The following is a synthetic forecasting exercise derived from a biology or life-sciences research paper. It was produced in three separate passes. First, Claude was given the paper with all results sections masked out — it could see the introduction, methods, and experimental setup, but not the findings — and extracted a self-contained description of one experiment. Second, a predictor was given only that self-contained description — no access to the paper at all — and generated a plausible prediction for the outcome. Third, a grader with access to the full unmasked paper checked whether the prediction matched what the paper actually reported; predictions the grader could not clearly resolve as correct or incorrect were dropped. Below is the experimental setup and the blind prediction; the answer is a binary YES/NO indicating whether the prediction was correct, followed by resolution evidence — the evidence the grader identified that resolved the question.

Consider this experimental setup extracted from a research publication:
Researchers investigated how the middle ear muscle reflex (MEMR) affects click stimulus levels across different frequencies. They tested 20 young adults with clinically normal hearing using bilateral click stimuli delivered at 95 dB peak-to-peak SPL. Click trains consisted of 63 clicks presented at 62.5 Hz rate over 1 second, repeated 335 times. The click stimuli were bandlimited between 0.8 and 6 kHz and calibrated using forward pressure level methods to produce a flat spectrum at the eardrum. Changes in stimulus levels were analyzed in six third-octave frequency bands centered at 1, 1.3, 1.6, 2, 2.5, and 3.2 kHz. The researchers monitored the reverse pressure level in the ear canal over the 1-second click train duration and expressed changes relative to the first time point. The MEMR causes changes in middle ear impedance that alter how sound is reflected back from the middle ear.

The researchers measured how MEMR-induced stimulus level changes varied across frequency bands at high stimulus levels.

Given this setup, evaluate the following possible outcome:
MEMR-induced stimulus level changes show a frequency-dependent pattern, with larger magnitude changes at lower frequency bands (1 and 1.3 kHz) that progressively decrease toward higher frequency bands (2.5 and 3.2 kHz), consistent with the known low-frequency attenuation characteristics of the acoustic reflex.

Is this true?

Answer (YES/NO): NO